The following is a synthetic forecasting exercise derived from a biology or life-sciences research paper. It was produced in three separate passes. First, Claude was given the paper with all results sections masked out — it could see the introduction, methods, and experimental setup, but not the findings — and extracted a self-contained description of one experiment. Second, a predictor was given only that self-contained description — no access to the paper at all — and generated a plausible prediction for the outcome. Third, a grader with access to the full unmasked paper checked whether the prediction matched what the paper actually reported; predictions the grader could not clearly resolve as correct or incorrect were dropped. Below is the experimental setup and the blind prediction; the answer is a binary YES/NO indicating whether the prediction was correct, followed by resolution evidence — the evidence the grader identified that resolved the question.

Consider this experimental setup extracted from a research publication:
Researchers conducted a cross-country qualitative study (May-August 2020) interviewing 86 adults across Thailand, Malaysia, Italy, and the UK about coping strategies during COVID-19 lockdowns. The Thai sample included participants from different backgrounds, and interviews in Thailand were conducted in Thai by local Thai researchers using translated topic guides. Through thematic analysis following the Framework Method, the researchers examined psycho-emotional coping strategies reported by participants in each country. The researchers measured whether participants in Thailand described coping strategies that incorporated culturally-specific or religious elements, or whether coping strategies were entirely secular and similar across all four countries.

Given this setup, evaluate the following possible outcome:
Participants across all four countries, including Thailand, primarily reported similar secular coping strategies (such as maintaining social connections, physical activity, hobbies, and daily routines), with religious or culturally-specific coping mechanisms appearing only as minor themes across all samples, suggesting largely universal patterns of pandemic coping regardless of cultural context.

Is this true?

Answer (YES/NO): NO